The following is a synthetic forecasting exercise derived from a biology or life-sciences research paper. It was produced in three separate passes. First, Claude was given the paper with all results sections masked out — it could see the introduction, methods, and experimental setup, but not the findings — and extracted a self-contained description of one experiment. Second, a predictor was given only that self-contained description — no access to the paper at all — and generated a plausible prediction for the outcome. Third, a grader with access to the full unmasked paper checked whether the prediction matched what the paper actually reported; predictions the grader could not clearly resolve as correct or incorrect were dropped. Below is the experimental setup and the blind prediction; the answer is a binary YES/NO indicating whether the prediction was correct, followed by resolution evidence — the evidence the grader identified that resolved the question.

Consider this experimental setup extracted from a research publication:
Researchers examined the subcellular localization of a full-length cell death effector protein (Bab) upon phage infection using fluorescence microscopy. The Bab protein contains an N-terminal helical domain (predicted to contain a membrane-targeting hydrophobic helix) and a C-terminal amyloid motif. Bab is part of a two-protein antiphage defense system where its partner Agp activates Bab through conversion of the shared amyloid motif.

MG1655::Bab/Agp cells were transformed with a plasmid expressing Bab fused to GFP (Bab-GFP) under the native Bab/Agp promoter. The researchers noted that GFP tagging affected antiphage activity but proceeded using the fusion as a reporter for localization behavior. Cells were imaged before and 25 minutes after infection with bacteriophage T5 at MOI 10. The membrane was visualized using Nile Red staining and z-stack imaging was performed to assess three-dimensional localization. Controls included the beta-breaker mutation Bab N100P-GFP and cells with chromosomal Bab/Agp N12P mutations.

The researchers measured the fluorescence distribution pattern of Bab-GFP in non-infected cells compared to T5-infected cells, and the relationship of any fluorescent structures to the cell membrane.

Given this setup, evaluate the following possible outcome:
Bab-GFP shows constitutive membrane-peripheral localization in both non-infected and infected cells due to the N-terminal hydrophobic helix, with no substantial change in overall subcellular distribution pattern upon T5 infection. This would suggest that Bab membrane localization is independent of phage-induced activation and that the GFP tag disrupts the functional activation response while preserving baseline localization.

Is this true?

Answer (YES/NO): NO